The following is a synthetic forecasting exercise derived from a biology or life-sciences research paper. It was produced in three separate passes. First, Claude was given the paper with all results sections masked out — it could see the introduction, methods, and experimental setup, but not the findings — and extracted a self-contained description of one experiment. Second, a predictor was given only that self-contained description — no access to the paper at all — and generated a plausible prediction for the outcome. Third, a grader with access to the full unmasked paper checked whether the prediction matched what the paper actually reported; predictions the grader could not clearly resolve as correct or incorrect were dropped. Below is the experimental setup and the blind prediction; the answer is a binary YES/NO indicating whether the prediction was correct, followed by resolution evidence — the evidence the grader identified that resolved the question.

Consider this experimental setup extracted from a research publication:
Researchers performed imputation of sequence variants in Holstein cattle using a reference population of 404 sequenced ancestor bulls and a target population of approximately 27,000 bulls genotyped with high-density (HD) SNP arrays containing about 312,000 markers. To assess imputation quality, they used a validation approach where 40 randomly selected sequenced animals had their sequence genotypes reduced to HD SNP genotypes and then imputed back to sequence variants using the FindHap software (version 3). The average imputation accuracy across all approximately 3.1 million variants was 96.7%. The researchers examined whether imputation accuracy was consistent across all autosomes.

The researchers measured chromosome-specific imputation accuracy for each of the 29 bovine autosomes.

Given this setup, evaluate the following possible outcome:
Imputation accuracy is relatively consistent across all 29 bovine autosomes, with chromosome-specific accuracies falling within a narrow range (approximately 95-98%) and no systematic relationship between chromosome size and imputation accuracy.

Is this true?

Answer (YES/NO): NO